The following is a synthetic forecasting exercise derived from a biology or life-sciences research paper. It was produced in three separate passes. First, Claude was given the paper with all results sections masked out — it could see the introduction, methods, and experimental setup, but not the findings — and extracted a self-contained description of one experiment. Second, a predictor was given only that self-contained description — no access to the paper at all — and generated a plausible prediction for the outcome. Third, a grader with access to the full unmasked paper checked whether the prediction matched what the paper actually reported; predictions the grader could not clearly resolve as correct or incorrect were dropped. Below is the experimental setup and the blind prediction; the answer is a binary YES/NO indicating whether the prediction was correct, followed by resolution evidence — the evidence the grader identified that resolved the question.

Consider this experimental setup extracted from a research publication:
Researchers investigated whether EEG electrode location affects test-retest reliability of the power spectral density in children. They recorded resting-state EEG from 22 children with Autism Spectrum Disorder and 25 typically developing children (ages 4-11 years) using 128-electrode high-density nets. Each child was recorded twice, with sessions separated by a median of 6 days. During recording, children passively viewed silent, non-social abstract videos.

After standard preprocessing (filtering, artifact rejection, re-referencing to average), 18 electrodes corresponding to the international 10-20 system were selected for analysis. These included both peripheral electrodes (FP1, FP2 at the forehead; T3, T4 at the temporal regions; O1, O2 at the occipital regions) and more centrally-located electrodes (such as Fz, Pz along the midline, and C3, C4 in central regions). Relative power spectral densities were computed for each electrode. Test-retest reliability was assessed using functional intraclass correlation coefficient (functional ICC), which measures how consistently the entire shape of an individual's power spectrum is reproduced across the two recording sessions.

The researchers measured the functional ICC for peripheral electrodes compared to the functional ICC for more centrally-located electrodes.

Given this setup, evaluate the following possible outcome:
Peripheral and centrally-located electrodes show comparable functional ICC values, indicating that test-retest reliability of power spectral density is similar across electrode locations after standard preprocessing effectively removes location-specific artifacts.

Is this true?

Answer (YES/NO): NO